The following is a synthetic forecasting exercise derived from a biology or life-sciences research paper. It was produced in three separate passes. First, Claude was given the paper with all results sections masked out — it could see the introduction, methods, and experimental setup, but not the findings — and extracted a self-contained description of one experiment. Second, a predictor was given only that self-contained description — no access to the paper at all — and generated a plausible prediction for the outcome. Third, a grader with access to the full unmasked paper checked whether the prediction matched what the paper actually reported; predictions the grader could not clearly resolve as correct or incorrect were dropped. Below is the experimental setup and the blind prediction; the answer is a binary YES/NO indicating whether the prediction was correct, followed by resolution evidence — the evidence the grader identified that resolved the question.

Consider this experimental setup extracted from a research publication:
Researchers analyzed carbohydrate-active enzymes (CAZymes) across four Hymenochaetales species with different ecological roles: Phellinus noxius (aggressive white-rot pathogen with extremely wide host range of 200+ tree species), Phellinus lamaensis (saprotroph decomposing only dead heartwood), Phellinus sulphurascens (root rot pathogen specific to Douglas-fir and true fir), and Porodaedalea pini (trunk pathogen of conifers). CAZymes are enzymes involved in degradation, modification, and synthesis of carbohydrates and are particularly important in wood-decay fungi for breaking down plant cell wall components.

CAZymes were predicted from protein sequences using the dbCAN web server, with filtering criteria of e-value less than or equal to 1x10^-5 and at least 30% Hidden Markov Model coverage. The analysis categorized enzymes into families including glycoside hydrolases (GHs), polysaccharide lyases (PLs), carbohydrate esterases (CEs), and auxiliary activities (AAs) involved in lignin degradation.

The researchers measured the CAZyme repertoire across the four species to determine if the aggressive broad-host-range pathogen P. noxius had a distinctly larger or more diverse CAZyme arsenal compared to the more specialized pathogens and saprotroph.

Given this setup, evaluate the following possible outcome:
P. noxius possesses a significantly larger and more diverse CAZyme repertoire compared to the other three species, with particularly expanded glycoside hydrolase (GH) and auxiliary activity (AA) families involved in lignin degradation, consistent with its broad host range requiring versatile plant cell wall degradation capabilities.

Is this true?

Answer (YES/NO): NO